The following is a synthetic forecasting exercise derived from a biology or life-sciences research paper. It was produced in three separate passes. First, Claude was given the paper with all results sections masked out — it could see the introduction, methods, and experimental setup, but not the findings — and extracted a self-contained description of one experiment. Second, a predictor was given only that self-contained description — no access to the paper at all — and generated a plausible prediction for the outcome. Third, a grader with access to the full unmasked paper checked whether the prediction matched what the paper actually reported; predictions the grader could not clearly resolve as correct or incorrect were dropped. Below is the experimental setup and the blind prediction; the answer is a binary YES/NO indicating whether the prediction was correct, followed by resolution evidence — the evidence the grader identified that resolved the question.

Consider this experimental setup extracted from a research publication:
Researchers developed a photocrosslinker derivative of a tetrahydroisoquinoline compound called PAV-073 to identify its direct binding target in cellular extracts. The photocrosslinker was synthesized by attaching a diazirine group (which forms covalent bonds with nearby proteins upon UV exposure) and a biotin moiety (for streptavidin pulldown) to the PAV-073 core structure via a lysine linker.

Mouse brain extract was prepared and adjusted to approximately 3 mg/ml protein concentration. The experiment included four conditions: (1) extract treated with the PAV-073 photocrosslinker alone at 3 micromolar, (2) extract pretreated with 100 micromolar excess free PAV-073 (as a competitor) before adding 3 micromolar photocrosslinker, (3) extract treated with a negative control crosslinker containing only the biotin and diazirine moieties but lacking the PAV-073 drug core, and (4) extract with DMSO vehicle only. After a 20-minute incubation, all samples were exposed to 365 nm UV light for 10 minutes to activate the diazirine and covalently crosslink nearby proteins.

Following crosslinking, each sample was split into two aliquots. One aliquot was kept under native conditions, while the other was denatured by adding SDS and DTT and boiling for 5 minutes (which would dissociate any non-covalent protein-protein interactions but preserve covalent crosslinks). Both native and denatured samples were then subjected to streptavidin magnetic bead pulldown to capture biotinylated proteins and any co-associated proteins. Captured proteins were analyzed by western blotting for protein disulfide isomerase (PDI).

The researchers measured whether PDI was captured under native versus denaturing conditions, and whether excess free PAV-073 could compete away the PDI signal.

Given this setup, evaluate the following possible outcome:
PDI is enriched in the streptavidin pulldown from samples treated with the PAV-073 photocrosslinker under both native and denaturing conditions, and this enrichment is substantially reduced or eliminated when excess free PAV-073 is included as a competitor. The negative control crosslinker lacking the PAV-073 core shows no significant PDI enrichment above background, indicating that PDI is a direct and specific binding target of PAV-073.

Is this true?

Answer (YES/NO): YES